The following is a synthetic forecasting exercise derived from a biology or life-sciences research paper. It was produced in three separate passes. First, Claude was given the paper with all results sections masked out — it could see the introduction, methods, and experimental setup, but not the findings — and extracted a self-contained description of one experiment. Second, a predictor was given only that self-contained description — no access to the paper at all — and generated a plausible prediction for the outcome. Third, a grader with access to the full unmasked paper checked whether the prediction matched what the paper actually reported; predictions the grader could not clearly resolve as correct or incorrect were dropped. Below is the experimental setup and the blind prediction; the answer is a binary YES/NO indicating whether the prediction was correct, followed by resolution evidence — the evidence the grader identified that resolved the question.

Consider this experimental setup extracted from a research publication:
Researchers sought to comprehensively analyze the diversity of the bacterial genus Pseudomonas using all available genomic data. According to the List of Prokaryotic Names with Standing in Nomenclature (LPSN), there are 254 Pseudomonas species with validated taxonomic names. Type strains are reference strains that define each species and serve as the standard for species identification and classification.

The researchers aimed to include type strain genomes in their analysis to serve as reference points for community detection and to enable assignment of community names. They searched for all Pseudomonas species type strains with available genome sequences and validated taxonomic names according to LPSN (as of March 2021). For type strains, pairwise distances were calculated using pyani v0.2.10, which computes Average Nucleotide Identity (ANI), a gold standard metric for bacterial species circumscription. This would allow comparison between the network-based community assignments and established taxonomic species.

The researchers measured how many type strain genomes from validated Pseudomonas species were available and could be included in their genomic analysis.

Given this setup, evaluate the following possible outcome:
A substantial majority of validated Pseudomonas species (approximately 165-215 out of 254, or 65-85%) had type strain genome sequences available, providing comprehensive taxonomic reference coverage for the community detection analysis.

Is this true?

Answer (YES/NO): NO